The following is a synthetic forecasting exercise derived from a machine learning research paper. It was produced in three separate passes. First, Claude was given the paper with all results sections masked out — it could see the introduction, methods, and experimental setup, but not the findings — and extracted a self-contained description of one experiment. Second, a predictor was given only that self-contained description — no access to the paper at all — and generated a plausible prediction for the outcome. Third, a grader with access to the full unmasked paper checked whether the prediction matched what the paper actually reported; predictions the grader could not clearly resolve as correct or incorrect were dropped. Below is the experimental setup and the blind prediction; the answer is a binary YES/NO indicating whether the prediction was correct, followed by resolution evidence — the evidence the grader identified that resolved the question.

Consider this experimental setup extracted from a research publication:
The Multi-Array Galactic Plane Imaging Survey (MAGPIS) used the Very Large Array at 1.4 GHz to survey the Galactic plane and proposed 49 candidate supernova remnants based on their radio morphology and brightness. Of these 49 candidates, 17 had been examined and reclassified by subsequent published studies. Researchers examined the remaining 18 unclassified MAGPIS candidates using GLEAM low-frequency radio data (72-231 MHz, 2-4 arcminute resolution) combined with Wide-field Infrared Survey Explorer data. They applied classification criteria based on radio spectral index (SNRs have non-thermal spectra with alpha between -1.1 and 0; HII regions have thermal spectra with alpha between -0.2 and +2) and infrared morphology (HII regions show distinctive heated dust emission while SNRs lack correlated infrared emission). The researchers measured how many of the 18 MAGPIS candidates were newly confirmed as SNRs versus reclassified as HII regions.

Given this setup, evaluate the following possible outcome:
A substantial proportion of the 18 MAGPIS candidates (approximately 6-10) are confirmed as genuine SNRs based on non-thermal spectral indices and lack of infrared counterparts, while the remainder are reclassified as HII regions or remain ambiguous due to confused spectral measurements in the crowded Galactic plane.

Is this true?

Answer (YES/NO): NO